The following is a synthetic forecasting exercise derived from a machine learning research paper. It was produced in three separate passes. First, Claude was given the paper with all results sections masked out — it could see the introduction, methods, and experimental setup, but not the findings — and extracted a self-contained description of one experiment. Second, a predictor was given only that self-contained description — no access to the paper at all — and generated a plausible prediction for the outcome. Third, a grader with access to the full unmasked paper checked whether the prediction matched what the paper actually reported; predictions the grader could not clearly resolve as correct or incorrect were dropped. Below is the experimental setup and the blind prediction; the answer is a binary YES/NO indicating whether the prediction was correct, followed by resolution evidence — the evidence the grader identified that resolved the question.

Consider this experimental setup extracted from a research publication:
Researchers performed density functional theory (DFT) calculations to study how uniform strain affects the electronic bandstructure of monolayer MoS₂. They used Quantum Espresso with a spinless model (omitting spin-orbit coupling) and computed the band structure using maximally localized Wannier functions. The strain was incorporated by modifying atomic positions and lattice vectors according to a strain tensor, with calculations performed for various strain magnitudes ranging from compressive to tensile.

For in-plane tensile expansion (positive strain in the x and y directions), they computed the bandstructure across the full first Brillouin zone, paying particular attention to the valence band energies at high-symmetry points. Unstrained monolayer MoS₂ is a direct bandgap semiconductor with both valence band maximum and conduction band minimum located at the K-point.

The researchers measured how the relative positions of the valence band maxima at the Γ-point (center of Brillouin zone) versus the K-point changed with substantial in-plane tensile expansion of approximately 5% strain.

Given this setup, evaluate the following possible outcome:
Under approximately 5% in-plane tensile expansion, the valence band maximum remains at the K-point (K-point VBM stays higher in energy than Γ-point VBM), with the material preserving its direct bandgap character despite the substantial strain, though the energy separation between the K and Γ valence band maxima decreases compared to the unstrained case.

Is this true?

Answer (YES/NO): NO